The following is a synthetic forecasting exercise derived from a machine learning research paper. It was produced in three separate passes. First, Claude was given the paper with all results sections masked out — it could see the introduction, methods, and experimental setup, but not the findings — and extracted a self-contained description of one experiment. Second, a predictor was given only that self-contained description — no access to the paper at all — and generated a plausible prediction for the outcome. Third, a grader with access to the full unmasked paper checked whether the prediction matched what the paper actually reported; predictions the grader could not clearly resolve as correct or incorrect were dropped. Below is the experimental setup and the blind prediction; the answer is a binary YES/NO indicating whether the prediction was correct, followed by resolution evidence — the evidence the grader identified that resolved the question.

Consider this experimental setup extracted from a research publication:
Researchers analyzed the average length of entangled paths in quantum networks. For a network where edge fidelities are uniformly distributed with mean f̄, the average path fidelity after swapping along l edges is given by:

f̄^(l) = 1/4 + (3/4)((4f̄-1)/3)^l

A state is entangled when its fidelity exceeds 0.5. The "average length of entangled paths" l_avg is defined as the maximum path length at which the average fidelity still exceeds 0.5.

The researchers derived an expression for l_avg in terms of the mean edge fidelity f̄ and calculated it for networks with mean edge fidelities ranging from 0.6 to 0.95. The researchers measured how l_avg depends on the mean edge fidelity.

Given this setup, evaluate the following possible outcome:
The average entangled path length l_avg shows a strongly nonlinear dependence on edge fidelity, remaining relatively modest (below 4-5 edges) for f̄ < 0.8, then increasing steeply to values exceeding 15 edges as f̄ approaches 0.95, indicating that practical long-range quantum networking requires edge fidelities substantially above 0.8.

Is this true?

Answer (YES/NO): NO